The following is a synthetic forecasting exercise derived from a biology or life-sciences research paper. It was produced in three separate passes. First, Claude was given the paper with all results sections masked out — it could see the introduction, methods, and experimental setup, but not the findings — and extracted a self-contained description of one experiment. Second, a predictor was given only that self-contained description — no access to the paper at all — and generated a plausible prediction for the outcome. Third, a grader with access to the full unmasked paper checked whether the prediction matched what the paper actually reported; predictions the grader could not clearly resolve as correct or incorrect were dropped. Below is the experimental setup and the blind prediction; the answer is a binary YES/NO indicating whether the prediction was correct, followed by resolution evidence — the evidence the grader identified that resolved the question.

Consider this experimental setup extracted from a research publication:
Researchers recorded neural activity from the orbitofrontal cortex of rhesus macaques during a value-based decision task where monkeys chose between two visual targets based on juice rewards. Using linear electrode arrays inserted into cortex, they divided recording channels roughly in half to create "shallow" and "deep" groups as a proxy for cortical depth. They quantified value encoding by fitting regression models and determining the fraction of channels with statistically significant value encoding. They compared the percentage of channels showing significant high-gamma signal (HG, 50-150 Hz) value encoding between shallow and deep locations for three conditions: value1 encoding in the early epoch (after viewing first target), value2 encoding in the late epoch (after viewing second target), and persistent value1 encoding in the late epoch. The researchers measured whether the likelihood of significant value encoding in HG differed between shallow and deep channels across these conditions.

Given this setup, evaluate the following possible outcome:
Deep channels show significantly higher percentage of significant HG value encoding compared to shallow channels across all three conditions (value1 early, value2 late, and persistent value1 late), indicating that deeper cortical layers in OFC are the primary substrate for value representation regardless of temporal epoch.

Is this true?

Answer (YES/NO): NO